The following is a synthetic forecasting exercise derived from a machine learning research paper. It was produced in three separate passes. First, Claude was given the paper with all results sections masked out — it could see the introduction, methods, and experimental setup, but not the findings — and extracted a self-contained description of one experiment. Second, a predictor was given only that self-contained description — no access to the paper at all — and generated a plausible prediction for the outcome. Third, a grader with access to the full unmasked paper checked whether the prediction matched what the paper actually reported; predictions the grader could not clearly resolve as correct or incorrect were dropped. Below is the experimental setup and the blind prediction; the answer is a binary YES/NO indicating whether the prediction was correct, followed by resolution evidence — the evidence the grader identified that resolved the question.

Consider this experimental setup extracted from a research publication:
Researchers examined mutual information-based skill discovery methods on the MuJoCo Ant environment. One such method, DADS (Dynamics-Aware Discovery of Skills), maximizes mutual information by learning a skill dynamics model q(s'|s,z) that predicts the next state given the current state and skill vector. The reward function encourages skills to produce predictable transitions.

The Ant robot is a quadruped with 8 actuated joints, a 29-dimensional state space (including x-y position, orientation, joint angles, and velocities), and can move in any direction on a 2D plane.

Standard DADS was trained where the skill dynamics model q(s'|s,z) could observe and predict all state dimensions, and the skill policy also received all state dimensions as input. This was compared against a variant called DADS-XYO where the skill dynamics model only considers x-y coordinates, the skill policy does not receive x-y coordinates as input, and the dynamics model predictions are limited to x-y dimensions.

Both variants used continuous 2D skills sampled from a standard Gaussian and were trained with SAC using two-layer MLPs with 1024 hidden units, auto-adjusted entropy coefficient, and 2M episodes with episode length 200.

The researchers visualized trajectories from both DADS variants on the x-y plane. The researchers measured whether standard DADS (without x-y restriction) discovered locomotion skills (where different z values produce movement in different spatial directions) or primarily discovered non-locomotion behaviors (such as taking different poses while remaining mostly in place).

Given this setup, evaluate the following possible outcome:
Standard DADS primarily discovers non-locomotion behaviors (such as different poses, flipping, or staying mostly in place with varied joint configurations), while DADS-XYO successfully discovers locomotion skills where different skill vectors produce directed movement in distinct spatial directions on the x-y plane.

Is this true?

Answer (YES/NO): YES